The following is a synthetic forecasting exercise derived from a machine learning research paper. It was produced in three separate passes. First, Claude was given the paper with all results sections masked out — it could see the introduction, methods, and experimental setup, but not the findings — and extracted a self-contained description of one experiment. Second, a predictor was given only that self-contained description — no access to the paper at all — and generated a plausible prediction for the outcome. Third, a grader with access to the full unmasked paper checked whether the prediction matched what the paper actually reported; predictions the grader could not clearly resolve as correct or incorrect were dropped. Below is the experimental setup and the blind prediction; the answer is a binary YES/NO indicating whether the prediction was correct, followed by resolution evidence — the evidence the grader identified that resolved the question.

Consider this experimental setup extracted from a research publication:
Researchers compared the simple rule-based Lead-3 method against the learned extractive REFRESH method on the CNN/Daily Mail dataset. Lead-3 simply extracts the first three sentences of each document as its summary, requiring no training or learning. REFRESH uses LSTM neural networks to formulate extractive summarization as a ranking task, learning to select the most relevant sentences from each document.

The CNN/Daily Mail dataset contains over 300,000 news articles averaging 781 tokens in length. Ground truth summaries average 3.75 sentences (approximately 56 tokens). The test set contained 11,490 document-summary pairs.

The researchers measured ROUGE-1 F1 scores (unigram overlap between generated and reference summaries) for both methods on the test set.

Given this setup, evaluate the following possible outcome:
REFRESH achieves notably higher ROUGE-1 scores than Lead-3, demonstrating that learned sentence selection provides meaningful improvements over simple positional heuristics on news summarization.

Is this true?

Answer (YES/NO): NO